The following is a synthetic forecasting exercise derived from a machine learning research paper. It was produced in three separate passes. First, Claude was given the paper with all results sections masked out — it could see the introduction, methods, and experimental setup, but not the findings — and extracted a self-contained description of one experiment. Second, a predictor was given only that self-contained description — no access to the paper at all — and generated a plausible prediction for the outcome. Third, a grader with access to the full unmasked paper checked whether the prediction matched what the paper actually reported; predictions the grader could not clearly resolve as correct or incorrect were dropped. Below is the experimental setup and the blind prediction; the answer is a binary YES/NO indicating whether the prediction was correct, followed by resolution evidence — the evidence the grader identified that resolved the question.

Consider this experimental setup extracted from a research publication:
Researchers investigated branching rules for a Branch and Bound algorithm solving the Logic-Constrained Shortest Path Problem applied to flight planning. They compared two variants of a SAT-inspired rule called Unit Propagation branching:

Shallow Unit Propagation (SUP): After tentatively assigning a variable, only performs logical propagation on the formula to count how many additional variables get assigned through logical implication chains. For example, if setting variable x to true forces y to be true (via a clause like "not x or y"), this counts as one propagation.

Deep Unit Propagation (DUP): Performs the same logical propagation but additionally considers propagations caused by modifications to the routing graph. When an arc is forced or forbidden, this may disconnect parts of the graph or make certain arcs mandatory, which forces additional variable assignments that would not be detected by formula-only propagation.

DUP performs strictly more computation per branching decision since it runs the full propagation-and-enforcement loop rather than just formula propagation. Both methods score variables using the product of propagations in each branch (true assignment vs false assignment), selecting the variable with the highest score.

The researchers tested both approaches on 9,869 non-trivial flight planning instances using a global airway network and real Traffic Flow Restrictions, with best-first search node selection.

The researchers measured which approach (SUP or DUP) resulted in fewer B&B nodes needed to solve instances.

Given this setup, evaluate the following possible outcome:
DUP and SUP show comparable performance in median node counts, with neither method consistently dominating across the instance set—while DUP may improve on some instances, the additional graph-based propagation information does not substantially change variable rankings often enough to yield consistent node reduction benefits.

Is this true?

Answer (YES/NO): NO